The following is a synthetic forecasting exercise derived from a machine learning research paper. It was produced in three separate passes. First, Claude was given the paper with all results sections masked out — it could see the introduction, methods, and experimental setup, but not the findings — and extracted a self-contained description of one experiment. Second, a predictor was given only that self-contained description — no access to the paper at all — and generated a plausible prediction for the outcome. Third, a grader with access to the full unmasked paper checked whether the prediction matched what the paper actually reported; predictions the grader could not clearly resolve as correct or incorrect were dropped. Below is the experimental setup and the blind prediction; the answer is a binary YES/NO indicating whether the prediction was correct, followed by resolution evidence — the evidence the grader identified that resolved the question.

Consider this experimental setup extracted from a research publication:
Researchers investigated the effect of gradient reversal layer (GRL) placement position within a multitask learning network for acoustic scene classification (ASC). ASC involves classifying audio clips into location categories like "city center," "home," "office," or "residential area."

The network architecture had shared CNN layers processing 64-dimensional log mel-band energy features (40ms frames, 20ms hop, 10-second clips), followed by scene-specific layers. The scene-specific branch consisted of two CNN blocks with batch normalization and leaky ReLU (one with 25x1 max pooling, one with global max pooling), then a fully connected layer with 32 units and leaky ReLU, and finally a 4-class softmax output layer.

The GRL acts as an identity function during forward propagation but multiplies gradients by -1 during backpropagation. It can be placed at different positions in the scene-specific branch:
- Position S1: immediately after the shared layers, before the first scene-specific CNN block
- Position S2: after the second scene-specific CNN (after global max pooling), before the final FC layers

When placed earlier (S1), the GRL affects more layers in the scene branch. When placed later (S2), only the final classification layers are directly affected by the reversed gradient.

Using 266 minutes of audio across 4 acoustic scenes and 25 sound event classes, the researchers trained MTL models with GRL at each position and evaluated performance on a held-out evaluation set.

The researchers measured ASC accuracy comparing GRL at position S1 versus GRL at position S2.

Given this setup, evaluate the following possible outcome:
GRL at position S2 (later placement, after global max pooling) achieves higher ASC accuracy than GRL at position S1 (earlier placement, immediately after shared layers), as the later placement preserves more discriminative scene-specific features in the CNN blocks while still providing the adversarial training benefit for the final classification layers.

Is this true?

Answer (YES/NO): NO